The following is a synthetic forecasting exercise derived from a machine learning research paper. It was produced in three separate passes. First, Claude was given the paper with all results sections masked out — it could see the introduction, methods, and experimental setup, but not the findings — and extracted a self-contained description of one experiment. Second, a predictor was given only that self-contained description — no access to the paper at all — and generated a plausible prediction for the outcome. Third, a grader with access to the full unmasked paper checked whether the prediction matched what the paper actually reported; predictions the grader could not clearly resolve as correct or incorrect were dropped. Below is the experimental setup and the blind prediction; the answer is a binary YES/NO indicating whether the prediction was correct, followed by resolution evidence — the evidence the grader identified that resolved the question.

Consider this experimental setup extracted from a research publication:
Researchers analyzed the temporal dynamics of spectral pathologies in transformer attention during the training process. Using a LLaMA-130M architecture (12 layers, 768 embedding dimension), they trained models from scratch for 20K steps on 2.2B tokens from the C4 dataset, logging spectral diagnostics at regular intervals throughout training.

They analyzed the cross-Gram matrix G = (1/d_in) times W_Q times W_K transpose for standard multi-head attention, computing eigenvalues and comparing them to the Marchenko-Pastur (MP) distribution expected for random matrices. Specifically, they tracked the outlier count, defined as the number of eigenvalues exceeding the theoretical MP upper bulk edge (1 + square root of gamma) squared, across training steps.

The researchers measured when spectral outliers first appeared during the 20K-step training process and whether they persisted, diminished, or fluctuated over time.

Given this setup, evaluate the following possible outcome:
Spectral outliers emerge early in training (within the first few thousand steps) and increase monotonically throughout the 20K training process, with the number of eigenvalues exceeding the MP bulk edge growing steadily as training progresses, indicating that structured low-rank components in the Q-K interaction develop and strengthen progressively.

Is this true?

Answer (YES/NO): NO